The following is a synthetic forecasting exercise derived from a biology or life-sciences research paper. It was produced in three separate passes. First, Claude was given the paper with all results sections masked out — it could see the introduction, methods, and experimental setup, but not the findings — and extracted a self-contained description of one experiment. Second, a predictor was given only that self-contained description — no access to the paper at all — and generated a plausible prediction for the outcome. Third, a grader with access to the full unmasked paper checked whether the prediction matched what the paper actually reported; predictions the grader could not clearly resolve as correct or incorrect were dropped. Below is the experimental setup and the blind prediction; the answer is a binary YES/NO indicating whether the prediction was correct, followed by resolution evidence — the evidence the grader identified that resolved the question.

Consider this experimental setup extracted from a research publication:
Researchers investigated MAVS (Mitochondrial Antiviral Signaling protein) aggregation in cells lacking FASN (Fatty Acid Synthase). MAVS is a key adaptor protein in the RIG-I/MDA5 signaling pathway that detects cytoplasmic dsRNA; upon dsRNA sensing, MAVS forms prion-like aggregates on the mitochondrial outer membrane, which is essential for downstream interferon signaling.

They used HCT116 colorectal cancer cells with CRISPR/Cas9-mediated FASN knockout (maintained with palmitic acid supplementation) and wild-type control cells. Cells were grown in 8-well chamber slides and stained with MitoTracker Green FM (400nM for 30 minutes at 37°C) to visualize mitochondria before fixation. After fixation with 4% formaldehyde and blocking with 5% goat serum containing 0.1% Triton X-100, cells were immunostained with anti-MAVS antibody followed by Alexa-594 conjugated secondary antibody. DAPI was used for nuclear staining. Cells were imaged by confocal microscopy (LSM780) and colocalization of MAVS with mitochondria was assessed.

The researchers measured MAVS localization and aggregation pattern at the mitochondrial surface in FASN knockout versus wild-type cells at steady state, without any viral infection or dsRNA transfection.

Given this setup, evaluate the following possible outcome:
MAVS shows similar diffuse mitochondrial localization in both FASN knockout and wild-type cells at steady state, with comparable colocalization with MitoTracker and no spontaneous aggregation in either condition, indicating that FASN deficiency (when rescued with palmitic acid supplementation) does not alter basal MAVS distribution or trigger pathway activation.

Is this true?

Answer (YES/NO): NO